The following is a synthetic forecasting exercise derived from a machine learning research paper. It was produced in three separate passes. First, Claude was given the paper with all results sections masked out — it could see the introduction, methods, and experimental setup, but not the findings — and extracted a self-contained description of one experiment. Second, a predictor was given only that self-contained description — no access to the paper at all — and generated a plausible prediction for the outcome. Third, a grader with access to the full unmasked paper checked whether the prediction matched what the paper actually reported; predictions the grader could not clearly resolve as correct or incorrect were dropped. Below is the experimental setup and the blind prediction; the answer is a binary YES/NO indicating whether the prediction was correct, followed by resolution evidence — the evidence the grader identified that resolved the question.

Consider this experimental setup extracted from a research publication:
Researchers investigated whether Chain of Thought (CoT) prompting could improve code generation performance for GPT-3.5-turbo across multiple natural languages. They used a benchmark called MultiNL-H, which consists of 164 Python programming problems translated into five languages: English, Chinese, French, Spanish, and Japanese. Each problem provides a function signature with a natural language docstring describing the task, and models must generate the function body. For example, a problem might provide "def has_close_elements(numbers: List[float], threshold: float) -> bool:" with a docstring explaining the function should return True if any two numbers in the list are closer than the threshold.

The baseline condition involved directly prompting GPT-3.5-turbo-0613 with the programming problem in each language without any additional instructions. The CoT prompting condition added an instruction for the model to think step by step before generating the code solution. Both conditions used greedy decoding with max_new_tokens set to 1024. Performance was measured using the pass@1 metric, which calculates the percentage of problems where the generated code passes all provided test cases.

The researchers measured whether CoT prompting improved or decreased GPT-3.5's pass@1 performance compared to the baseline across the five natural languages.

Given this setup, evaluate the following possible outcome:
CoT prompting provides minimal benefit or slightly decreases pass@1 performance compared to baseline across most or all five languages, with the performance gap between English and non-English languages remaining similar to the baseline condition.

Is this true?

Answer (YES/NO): NO